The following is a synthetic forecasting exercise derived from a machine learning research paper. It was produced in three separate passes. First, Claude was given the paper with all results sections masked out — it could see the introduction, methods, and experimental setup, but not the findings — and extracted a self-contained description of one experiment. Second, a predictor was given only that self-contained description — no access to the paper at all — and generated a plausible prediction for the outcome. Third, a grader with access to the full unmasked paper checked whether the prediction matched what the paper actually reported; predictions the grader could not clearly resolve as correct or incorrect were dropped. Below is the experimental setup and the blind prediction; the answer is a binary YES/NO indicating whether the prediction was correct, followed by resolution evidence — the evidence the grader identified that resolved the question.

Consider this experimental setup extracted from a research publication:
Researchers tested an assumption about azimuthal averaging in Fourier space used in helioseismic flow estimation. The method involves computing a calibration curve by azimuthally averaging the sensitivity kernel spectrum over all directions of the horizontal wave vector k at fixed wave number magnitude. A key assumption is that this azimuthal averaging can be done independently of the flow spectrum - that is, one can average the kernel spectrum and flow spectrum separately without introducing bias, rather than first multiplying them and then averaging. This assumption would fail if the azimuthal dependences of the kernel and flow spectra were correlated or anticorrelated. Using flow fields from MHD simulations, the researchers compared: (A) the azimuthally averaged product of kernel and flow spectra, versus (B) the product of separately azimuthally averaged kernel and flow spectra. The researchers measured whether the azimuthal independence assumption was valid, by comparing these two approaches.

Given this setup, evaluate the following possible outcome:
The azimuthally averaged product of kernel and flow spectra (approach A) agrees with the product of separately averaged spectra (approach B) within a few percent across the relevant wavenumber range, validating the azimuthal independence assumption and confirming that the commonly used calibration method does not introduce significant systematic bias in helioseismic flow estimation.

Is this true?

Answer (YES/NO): NO